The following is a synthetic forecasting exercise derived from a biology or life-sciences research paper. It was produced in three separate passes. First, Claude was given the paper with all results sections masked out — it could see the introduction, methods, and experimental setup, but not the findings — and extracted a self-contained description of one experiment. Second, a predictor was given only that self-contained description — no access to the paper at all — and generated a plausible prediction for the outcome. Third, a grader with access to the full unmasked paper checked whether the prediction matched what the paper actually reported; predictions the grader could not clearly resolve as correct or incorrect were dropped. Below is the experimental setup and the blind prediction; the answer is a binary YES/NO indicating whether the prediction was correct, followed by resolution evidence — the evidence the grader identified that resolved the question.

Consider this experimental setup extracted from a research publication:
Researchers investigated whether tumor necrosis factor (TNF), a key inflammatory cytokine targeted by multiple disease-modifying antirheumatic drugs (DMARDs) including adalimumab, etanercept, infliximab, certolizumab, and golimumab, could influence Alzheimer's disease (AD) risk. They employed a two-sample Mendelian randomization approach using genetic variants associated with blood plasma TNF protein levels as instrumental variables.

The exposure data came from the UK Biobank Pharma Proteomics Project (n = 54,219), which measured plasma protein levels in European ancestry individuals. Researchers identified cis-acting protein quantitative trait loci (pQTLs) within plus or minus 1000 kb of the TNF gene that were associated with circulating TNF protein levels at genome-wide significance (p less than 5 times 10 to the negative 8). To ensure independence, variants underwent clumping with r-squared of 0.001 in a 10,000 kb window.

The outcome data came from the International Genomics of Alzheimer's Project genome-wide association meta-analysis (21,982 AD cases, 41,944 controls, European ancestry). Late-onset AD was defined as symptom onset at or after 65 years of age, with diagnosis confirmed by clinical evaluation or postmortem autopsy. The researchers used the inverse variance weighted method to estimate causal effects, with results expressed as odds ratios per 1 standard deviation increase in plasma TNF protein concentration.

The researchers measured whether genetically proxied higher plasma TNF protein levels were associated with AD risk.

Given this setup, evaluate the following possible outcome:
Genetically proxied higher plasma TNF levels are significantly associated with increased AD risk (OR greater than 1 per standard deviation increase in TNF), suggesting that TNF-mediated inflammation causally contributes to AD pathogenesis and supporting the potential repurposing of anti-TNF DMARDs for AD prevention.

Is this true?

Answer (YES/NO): NO